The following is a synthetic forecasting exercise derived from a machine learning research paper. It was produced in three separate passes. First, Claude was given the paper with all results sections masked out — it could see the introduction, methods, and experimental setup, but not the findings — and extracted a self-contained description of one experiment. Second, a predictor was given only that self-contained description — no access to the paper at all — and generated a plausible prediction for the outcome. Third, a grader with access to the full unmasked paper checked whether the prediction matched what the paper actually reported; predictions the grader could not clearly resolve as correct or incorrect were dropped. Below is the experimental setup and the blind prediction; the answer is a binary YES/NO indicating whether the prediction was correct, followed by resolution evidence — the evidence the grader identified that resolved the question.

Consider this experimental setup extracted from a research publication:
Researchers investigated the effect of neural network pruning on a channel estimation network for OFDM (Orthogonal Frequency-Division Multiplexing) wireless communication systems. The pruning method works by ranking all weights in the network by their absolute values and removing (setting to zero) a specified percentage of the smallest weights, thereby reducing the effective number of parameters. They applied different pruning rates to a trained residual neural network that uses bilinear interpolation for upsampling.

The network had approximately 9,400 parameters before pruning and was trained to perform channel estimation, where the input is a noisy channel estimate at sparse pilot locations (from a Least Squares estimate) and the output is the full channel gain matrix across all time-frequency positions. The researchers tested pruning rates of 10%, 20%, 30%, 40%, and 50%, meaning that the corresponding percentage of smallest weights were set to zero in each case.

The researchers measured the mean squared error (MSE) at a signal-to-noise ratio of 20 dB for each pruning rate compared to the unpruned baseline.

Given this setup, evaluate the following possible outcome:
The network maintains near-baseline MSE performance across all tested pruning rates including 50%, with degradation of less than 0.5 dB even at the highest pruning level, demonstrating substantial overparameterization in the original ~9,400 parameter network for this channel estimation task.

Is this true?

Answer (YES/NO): NO